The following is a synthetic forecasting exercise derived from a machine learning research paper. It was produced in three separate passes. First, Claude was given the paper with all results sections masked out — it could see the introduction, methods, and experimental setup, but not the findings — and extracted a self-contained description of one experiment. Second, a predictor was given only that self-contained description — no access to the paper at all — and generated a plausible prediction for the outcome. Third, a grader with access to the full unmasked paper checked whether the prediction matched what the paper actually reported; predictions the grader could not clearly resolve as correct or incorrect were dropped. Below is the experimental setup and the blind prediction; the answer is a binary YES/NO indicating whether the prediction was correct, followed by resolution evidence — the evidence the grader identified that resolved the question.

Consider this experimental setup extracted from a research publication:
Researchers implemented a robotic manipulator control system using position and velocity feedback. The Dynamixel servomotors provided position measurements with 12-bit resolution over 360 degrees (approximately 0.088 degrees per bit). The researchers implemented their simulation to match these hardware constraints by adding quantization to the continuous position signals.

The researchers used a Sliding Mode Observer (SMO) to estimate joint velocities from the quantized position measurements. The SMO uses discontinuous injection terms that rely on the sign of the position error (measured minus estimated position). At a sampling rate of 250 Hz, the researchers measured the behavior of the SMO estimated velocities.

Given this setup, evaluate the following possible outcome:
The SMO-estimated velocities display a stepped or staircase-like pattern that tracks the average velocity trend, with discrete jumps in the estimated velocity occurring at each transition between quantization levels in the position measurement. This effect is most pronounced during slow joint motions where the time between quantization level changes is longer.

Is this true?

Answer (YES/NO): NO